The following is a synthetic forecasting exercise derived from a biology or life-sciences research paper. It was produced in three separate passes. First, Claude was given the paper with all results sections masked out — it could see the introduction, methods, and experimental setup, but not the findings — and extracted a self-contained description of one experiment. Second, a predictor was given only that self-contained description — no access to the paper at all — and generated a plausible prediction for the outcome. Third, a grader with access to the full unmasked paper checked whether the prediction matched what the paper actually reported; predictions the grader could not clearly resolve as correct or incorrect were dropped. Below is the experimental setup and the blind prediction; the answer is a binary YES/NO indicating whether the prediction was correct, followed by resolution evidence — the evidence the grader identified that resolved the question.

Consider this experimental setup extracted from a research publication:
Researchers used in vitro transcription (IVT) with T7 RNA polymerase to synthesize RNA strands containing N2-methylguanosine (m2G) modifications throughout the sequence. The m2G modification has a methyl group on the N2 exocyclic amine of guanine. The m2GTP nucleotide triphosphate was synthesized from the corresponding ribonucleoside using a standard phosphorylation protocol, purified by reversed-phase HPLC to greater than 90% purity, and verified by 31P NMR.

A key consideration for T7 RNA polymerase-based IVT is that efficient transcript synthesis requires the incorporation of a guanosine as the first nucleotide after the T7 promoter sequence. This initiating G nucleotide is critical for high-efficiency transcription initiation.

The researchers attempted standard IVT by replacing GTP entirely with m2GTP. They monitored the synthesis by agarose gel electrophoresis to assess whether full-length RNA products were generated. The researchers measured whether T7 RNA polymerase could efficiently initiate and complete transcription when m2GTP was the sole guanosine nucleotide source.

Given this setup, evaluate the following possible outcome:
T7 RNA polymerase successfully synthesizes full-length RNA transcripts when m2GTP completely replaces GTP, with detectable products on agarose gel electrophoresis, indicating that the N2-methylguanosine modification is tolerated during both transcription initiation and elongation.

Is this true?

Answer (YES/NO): NO